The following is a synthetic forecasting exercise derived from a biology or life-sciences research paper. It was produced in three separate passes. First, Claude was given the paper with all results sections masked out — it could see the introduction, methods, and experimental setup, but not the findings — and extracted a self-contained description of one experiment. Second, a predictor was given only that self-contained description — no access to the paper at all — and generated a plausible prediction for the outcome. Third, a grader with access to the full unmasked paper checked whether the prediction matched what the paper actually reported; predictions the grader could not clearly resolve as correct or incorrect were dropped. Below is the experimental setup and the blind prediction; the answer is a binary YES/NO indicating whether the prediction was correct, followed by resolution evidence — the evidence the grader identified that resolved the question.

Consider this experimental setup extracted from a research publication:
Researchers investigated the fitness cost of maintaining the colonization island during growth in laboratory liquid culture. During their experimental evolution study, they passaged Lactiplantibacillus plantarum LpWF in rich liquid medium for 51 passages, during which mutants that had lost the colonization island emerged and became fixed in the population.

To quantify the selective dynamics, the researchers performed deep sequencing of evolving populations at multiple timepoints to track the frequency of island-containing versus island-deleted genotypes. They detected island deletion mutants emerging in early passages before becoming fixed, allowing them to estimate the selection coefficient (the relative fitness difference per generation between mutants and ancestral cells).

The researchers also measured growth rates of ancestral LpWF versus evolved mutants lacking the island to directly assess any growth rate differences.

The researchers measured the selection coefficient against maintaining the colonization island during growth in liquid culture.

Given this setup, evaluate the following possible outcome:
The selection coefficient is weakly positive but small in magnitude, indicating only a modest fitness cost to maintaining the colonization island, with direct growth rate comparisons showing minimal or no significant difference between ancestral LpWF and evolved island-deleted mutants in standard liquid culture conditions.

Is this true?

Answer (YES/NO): NO